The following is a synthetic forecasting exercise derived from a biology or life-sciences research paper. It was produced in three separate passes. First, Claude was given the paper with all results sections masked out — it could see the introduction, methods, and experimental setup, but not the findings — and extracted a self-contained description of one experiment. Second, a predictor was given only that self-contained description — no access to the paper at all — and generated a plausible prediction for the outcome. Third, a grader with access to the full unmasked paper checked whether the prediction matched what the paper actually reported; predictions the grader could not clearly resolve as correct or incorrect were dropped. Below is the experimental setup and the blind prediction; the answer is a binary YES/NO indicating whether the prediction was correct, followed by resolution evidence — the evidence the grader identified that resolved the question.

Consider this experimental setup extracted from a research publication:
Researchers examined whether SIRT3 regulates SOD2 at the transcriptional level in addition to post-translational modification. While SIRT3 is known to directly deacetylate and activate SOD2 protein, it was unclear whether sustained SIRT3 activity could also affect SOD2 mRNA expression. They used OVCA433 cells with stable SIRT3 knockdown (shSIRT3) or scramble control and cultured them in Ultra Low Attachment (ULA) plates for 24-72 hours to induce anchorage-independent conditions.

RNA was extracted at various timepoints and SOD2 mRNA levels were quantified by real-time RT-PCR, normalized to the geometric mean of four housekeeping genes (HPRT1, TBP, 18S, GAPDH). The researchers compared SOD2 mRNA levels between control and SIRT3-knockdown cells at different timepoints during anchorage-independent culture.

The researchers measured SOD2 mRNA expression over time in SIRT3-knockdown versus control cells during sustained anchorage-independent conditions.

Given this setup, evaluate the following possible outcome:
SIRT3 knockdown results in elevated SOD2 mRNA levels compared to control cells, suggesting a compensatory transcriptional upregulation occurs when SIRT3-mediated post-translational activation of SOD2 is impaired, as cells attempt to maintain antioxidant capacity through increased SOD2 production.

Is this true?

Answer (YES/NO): NO